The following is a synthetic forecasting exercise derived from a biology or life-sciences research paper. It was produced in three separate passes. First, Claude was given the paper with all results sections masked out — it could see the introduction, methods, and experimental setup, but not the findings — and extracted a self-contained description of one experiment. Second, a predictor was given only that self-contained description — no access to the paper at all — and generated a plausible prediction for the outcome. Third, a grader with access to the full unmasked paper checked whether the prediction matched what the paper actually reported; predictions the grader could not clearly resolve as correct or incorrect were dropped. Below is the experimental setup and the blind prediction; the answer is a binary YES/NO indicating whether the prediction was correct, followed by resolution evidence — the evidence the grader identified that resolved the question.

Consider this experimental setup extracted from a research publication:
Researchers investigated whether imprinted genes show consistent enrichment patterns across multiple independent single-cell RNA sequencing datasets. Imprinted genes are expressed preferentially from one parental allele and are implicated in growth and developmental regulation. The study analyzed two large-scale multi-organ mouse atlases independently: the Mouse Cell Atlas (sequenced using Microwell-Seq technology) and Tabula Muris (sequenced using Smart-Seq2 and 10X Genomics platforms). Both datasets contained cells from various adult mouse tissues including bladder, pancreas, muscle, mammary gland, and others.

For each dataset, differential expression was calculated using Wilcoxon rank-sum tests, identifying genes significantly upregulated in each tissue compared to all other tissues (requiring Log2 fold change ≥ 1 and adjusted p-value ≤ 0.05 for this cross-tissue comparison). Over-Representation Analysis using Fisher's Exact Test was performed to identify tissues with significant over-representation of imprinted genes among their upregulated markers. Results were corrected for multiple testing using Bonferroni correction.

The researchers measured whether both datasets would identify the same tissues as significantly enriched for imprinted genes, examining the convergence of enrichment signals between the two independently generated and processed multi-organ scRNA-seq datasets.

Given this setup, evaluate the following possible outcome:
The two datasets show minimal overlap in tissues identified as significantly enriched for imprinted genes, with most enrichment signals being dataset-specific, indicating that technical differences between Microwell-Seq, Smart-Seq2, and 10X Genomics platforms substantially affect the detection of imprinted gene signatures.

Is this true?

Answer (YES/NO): NO